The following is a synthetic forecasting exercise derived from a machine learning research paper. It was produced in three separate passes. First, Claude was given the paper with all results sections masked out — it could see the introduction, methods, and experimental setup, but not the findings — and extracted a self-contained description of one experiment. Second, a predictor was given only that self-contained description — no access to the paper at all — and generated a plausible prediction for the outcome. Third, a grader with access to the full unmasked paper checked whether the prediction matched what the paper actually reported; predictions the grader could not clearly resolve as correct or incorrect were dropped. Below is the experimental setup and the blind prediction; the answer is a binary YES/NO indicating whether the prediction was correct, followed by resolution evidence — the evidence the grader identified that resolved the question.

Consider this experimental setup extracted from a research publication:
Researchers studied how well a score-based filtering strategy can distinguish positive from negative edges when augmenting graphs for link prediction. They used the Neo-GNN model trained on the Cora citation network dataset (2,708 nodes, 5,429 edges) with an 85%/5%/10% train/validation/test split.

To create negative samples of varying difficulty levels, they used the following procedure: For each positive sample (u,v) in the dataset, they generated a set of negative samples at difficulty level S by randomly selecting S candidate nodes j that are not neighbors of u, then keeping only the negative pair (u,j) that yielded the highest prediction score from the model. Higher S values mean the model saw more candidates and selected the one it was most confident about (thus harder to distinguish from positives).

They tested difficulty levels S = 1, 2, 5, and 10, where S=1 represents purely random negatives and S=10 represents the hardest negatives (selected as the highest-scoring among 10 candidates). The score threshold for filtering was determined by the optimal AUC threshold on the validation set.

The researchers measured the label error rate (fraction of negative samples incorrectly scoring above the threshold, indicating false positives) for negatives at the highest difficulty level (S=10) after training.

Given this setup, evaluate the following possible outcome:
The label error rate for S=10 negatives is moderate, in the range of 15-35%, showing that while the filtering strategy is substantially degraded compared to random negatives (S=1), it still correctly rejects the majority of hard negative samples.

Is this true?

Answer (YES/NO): NO